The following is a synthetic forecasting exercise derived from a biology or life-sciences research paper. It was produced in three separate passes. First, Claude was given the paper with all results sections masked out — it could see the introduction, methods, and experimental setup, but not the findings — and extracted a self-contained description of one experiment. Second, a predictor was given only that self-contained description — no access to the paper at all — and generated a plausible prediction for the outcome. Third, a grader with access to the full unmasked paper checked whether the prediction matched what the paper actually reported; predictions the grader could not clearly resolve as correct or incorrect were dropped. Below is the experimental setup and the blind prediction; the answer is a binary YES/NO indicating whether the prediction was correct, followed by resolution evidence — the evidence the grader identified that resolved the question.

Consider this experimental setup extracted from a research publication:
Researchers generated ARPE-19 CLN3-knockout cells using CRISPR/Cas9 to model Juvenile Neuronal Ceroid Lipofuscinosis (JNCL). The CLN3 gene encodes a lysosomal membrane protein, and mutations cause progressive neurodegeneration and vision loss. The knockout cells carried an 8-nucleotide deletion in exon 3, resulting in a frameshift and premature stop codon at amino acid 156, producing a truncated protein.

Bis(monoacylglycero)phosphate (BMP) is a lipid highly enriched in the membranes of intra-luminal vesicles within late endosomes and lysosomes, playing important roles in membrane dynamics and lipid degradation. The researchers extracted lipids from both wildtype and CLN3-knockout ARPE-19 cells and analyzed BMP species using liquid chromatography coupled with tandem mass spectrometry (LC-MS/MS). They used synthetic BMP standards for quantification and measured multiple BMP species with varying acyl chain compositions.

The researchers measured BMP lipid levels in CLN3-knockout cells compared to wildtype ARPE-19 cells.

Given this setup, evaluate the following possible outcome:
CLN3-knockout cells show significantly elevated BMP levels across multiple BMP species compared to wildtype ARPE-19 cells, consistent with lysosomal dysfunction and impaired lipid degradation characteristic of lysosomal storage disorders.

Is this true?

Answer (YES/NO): NO